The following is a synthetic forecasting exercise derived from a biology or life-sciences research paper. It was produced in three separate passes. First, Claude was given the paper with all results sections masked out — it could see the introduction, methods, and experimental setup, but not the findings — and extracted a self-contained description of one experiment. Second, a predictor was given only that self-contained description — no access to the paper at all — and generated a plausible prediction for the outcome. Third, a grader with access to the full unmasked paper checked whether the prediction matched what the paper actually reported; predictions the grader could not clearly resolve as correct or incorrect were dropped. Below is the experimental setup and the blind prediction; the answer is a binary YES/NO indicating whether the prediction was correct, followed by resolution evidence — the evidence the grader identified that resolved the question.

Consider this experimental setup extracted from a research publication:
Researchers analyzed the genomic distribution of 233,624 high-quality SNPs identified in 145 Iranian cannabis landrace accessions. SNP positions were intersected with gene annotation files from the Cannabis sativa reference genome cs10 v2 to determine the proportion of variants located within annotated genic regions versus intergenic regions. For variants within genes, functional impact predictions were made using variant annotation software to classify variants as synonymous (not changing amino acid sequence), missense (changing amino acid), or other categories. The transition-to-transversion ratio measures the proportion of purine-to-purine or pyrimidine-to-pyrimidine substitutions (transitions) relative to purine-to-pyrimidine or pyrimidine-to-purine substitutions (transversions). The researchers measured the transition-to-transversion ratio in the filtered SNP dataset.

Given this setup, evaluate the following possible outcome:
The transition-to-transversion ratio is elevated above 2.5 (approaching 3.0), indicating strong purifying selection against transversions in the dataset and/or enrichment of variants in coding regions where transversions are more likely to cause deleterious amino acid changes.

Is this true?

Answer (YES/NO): NO